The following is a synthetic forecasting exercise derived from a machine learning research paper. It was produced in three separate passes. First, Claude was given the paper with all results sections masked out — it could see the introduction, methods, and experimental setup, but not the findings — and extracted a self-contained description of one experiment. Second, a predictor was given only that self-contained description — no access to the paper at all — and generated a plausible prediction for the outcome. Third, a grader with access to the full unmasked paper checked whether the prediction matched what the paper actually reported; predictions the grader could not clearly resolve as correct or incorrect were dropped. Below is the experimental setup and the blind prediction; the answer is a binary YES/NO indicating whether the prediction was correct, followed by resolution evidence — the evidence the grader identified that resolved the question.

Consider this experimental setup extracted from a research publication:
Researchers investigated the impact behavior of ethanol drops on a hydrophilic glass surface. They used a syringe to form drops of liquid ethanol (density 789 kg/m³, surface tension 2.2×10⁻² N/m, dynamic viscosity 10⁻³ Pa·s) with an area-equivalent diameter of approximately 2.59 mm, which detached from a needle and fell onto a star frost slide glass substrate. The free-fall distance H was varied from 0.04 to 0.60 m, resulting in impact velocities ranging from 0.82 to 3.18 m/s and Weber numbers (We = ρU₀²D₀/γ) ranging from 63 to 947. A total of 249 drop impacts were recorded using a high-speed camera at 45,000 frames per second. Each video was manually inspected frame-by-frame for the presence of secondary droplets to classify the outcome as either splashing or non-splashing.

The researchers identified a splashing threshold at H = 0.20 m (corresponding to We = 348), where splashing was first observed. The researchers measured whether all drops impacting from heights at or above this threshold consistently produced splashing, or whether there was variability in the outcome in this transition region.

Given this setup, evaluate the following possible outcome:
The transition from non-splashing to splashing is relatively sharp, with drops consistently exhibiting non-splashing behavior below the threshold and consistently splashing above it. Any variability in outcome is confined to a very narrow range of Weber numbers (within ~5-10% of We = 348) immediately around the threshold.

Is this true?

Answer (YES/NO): NO